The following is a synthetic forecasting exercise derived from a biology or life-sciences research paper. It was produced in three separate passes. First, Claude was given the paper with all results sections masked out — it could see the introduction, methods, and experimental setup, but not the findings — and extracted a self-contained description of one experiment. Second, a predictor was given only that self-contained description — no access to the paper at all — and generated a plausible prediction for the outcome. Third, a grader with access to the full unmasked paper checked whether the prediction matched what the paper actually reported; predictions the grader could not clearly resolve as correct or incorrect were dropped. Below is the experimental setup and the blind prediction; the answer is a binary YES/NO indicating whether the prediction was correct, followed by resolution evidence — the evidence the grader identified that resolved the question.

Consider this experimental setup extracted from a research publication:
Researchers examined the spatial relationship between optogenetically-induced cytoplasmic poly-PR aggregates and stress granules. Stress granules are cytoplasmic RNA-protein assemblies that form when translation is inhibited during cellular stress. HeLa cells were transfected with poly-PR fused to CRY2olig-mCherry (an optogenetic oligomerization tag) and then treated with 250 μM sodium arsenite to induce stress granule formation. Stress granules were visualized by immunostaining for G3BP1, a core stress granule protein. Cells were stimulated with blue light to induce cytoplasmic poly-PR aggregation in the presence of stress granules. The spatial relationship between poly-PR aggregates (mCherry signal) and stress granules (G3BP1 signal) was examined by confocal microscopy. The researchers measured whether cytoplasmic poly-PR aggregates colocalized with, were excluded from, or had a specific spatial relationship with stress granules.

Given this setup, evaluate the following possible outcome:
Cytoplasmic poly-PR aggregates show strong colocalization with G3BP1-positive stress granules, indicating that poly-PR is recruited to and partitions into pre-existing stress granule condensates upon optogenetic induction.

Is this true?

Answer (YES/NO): NO